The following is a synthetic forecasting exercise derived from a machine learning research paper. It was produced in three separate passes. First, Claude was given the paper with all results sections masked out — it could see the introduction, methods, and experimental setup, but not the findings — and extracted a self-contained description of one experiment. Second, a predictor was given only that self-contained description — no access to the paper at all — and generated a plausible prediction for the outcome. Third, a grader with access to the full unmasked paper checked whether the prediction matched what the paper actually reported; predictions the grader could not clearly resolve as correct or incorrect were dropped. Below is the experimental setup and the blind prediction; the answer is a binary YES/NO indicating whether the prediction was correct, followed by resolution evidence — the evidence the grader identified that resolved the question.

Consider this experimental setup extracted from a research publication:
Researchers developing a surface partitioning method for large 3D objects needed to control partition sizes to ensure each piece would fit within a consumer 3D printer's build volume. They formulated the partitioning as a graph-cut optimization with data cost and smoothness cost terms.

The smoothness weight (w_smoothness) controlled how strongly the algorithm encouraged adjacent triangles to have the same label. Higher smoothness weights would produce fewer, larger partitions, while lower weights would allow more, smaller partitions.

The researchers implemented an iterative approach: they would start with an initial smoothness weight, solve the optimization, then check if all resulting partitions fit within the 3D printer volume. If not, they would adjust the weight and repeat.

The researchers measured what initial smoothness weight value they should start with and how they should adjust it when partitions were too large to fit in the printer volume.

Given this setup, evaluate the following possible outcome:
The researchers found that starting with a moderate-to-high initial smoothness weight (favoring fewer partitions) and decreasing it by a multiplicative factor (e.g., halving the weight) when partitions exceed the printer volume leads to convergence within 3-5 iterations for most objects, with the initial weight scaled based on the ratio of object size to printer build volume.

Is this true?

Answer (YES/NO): NO